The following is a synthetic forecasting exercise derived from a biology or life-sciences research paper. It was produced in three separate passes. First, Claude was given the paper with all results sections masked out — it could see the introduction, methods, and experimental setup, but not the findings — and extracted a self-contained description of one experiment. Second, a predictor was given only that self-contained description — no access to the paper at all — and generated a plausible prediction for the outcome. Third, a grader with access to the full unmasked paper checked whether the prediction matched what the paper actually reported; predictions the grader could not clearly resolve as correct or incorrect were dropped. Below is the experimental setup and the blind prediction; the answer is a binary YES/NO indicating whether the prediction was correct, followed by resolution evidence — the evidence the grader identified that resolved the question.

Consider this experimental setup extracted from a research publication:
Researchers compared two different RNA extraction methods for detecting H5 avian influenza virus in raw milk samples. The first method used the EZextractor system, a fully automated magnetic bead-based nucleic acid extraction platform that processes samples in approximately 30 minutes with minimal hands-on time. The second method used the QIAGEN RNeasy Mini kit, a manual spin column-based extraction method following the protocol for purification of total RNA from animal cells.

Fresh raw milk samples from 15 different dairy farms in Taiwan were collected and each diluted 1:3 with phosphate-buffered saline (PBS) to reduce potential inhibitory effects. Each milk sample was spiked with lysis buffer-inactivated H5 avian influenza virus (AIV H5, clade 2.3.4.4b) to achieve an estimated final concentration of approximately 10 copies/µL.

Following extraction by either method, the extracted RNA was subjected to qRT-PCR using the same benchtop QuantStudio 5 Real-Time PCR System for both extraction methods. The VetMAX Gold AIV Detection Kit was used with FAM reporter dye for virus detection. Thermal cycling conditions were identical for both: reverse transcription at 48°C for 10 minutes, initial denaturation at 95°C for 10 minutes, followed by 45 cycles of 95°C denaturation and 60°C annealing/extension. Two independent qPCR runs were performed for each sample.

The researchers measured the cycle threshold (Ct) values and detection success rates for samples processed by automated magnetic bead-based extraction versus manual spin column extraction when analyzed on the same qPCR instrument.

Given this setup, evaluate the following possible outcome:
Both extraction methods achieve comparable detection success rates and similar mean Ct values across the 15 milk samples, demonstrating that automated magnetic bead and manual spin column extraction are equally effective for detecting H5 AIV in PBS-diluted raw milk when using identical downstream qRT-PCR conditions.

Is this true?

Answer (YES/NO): NO